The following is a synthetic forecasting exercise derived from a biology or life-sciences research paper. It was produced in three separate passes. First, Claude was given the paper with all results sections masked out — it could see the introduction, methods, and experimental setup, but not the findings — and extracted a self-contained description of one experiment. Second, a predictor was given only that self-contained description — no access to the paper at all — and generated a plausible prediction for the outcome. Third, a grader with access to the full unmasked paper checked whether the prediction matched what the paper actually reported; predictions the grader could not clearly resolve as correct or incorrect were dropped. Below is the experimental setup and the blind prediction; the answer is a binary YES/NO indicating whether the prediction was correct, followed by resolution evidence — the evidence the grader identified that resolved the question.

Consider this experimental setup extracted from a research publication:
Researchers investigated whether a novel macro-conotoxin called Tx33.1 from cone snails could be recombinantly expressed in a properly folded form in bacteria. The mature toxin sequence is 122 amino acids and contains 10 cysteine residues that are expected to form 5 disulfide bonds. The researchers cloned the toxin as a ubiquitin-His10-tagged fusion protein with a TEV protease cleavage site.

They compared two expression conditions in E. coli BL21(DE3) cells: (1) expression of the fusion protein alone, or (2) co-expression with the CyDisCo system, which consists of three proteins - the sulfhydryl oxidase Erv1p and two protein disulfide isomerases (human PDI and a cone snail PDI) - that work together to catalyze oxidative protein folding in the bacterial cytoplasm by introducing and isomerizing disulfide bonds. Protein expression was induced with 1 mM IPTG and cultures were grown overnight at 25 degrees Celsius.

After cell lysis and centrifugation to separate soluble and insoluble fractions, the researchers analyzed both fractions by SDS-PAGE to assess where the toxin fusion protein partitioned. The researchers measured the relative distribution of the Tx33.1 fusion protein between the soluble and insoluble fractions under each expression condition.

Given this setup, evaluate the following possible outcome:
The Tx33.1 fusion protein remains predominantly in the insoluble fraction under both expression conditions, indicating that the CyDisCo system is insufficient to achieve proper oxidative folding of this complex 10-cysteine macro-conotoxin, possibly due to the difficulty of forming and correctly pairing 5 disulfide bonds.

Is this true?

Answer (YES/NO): NO